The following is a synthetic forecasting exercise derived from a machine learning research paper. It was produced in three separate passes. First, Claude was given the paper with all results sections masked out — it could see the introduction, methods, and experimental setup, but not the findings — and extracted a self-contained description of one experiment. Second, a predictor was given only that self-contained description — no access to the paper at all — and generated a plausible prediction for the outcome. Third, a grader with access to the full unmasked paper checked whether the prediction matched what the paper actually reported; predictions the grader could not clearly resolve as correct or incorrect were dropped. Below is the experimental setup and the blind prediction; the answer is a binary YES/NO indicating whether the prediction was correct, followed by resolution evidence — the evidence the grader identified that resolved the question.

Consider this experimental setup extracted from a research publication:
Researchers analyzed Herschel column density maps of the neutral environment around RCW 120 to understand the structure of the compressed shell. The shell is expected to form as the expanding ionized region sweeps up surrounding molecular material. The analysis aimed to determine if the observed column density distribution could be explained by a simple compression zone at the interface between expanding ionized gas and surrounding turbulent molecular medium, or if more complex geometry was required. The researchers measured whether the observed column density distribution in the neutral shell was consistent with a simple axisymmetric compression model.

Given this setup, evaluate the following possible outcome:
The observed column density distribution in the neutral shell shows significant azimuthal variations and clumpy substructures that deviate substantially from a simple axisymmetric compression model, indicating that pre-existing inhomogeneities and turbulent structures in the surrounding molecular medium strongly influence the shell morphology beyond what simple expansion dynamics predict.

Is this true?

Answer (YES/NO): NO